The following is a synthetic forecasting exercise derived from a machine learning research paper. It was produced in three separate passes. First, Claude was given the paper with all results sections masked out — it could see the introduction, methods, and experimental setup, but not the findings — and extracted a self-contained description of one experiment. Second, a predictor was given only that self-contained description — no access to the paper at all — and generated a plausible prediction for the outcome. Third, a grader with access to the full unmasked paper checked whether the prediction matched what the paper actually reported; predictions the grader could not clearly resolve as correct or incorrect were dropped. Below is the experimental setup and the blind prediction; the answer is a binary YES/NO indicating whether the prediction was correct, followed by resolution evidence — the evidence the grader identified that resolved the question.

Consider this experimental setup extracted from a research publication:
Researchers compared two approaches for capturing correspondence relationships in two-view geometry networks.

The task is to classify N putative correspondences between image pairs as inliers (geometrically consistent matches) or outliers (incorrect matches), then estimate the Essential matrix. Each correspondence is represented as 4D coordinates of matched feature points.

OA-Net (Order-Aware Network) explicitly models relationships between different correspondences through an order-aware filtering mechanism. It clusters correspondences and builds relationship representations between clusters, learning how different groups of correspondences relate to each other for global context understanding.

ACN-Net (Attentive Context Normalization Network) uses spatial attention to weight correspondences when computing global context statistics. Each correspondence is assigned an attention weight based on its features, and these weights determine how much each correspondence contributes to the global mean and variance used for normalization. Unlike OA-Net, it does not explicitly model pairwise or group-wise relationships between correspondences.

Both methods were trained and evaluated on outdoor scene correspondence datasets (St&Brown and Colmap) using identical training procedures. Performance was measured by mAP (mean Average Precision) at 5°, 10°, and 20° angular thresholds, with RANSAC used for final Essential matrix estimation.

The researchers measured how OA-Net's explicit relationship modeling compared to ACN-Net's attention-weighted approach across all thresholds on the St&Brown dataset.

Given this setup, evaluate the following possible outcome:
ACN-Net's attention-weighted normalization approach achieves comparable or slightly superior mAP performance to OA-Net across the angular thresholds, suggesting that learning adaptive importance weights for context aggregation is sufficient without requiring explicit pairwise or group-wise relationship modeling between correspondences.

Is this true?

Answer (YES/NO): NO